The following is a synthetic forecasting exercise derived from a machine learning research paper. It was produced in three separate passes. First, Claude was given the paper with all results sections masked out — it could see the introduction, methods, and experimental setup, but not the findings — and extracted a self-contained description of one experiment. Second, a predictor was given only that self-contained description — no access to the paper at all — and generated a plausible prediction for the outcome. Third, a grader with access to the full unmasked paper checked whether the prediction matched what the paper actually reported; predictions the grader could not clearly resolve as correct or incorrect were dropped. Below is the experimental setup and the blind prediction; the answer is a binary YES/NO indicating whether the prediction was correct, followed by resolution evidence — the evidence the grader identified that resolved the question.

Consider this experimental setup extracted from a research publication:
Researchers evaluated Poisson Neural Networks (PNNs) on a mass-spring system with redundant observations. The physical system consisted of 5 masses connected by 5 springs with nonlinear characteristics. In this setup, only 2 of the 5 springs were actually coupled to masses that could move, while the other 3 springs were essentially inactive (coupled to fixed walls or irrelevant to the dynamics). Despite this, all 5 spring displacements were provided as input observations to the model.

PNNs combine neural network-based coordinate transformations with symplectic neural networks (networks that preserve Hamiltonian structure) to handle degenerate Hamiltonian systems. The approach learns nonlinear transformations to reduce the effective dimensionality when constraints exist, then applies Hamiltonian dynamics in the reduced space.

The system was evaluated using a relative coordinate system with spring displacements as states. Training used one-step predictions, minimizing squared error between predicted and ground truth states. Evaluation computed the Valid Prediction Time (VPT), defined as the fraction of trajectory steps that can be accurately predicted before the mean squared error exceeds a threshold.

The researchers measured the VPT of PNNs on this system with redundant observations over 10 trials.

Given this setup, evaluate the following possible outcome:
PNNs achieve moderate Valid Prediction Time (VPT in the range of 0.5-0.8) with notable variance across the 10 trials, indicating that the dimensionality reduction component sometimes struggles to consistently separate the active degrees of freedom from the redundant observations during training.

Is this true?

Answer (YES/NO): NO